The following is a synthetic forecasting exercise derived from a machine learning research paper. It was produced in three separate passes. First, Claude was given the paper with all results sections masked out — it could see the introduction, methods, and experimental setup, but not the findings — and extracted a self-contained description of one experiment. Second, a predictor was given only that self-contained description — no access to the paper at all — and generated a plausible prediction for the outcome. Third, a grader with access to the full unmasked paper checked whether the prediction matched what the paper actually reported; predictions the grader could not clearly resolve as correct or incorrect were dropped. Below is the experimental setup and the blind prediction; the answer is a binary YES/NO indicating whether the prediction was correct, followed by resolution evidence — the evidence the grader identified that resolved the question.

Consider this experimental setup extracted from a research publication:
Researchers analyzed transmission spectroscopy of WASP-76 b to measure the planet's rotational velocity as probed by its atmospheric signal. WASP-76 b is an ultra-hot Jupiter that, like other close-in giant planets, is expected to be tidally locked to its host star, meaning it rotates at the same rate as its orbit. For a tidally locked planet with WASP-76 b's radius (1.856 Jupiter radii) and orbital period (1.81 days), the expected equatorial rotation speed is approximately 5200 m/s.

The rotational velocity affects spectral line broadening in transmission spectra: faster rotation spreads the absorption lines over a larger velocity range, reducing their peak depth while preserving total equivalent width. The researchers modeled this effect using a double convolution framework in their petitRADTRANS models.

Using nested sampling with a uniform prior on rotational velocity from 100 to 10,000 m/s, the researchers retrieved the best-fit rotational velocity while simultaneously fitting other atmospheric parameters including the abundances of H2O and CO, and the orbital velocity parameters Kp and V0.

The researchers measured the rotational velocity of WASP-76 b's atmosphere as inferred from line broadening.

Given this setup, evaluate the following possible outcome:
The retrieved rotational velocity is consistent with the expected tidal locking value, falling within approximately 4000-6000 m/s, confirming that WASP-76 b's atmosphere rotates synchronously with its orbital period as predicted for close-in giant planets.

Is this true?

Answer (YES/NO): NO